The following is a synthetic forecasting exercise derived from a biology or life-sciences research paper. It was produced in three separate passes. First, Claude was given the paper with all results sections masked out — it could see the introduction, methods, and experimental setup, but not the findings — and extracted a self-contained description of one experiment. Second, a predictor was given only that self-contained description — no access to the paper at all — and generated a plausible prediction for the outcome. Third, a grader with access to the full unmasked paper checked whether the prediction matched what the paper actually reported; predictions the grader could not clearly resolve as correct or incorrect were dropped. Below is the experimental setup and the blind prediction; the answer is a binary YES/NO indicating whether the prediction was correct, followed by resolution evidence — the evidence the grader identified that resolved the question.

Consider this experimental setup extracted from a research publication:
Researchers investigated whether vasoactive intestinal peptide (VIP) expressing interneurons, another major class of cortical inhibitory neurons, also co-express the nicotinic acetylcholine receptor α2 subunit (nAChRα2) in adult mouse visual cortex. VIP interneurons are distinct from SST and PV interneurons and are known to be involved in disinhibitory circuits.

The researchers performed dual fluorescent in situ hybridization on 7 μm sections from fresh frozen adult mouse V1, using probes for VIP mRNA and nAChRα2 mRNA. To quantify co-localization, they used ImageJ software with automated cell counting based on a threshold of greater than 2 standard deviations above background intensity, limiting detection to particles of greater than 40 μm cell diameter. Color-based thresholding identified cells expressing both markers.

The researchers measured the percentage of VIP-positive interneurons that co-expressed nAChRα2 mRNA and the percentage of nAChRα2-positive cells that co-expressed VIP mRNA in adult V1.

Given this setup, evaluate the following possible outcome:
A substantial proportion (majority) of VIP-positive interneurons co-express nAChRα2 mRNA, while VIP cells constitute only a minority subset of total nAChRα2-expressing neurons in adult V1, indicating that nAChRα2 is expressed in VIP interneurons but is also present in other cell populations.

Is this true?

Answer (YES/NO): NO